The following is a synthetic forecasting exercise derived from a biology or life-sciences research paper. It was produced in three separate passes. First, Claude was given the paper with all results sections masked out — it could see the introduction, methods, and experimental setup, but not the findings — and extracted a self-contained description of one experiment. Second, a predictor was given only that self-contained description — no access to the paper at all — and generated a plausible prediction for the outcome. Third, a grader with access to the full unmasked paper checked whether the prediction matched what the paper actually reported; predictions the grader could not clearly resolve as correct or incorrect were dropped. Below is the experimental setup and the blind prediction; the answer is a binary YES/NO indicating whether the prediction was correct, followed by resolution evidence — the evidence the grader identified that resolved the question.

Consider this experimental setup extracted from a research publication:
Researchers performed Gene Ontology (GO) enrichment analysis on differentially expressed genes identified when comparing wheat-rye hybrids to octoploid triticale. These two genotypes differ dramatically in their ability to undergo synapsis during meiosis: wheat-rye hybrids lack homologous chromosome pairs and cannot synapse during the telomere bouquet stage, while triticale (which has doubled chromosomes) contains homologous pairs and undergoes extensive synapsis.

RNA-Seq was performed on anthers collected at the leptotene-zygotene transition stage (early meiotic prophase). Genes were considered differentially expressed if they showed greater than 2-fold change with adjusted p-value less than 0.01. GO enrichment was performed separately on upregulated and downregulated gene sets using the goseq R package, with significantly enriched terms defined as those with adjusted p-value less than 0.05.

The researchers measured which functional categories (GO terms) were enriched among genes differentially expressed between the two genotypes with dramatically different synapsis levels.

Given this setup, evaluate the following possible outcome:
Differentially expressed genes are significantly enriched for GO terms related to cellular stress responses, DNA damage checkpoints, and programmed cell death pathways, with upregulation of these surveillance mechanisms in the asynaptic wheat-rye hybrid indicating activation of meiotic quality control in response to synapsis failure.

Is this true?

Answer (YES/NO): NO